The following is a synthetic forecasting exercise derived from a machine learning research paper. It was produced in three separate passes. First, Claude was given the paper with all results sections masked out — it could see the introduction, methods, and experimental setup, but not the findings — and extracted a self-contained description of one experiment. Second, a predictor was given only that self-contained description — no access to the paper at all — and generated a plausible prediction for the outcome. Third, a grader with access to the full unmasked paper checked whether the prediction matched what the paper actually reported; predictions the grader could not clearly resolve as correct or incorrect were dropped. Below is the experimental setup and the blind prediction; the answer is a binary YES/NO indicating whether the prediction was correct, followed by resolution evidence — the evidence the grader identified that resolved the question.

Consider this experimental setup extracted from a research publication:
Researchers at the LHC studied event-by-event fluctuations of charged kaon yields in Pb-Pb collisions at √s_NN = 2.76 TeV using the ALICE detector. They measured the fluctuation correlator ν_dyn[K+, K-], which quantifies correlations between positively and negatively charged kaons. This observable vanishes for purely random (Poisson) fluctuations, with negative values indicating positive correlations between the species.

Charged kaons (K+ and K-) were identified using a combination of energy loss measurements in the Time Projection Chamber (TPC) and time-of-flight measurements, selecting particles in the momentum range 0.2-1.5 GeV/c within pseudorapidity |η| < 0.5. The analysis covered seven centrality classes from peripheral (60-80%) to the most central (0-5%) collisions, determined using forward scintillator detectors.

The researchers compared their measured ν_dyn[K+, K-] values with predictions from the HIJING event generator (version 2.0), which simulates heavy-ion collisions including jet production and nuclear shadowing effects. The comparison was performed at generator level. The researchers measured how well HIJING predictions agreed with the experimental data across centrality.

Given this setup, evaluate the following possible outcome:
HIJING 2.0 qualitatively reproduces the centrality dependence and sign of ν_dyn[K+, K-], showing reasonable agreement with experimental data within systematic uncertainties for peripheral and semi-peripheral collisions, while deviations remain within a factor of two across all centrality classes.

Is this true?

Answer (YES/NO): NO